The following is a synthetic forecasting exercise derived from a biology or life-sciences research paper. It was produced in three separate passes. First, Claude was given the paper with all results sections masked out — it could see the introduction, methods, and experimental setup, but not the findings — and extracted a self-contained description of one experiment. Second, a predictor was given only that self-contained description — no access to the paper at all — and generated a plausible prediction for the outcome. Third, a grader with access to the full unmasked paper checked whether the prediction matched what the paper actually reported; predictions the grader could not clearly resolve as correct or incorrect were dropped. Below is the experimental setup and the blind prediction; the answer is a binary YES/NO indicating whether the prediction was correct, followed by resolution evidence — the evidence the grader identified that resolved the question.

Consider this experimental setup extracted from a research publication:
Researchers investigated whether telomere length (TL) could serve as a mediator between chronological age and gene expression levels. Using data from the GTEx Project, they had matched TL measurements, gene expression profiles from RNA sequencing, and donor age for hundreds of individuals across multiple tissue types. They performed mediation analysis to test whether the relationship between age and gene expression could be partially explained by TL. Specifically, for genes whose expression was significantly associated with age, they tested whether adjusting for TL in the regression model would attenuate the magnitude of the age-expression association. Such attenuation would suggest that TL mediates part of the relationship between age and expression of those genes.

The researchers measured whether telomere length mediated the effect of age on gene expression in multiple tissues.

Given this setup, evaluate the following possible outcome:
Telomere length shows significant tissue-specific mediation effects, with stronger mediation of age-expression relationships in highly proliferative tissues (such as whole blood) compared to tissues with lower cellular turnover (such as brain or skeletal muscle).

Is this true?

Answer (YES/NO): NO